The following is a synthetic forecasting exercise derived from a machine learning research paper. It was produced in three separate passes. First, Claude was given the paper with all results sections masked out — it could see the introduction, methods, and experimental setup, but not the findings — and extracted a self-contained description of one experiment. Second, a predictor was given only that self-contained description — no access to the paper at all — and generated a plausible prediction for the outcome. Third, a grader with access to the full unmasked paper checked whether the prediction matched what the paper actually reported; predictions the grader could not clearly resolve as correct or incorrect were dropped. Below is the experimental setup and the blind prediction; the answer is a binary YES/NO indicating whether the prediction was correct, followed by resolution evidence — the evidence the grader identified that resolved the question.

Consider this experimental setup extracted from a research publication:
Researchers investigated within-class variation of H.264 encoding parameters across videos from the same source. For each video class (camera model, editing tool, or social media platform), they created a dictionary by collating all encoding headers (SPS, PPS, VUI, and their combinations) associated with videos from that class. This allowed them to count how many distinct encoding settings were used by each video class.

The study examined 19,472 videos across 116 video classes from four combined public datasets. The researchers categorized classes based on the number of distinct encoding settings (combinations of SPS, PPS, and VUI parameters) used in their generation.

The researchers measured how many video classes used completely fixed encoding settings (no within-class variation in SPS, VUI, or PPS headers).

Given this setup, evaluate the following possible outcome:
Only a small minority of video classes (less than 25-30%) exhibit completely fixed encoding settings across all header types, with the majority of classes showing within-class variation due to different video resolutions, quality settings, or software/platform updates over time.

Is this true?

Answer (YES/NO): NO